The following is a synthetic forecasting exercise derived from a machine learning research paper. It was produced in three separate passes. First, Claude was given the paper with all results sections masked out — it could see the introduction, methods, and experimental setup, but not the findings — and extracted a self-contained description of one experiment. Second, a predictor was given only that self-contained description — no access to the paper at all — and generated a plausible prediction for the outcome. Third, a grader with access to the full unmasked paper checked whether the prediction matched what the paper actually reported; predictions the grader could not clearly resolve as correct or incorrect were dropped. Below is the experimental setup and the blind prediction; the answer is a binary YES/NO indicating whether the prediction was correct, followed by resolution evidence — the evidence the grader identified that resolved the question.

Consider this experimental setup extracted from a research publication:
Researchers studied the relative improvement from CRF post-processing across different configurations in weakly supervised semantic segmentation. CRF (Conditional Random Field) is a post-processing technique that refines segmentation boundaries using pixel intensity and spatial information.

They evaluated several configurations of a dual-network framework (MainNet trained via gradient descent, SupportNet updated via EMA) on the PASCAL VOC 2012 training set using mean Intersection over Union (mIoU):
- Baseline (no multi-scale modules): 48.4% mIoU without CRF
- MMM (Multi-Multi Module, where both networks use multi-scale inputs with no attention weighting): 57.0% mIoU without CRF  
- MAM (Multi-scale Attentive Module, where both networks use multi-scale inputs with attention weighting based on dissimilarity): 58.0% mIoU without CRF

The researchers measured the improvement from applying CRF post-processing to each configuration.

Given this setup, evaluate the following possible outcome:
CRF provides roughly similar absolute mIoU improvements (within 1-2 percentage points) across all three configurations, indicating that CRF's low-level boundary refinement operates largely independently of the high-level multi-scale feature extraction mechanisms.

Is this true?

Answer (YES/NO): YES